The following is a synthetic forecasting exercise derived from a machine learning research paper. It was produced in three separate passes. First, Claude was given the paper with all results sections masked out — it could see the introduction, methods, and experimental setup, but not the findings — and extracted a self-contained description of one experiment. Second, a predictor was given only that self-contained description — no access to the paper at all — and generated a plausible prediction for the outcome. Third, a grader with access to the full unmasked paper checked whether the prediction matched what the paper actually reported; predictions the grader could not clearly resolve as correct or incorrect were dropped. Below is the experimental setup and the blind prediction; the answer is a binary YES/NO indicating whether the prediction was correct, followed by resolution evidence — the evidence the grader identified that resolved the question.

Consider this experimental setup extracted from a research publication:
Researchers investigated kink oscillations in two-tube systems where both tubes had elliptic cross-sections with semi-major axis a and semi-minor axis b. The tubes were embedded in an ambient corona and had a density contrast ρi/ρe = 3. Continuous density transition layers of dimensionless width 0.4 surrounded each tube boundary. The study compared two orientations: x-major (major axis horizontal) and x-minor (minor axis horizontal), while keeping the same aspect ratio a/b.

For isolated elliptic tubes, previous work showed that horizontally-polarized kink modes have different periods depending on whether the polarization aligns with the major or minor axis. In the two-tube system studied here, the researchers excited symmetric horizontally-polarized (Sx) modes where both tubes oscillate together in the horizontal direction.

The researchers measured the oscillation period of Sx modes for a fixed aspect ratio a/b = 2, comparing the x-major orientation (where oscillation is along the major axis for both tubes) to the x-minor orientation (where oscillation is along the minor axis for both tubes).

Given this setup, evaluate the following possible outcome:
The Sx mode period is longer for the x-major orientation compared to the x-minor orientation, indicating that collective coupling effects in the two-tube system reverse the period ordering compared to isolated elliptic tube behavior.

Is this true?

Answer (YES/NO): YES